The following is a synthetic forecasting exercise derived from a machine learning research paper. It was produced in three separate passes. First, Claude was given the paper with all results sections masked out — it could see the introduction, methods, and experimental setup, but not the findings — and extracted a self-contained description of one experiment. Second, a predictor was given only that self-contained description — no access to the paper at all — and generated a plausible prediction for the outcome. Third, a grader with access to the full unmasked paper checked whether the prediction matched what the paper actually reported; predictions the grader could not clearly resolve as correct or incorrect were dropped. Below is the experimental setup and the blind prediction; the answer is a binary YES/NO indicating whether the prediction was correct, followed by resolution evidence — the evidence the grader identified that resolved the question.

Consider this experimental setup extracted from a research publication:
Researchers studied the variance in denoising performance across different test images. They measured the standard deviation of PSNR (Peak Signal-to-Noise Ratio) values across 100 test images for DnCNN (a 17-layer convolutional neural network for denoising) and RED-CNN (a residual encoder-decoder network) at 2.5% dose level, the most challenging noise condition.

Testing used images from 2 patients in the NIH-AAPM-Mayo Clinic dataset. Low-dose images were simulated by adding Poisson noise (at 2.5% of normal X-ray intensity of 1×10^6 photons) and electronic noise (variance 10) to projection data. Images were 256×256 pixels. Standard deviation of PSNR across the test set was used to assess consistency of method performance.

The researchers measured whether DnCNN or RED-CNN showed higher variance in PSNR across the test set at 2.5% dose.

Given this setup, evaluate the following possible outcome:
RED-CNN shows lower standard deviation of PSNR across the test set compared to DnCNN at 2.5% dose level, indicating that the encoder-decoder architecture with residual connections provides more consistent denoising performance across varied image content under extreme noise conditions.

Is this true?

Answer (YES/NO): YES